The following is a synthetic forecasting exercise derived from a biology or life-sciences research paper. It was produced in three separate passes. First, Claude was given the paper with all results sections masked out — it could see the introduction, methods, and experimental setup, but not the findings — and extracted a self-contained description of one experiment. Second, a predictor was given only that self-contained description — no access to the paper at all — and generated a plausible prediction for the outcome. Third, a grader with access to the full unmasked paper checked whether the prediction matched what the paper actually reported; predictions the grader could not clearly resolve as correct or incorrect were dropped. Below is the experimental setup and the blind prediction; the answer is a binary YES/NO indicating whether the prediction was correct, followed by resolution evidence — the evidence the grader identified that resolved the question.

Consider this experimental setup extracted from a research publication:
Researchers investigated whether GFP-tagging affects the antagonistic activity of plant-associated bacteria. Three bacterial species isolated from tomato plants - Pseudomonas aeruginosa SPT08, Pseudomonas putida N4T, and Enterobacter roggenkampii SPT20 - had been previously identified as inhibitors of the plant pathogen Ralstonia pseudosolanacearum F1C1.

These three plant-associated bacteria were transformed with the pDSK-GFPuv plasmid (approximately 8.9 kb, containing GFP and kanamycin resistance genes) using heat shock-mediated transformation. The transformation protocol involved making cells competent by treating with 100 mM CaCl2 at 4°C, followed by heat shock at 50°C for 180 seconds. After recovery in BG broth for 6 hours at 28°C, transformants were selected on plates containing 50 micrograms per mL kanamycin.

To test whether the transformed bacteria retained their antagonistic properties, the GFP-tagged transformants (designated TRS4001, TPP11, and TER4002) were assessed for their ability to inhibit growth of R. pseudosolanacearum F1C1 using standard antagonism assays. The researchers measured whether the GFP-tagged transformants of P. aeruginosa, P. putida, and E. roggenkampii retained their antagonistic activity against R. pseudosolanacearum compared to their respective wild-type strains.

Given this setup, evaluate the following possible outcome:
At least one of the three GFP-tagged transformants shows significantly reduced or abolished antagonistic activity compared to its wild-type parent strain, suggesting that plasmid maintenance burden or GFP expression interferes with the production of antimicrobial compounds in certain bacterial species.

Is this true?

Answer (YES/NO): NO